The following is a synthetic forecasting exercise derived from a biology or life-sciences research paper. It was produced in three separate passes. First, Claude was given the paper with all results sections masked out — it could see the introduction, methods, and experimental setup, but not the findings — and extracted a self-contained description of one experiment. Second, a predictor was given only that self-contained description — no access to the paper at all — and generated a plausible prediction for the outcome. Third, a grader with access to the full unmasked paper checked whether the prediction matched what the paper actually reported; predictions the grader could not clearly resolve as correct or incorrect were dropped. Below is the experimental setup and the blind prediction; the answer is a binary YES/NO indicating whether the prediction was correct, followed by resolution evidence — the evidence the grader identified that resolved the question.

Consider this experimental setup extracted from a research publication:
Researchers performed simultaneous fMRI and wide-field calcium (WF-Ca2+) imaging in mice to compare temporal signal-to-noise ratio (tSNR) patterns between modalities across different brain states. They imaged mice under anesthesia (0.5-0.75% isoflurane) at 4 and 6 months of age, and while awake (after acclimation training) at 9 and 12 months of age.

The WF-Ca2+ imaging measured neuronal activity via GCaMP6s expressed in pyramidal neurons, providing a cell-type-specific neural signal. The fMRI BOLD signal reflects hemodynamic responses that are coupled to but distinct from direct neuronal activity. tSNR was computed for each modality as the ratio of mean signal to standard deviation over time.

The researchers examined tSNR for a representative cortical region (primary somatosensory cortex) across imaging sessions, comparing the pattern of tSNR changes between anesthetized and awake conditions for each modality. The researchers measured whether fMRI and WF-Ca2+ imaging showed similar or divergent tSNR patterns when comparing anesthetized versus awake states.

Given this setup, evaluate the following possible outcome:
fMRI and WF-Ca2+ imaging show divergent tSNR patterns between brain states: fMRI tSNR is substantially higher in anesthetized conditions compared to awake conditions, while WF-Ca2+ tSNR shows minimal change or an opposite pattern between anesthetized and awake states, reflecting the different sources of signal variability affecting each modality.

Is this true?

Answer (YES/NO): YES